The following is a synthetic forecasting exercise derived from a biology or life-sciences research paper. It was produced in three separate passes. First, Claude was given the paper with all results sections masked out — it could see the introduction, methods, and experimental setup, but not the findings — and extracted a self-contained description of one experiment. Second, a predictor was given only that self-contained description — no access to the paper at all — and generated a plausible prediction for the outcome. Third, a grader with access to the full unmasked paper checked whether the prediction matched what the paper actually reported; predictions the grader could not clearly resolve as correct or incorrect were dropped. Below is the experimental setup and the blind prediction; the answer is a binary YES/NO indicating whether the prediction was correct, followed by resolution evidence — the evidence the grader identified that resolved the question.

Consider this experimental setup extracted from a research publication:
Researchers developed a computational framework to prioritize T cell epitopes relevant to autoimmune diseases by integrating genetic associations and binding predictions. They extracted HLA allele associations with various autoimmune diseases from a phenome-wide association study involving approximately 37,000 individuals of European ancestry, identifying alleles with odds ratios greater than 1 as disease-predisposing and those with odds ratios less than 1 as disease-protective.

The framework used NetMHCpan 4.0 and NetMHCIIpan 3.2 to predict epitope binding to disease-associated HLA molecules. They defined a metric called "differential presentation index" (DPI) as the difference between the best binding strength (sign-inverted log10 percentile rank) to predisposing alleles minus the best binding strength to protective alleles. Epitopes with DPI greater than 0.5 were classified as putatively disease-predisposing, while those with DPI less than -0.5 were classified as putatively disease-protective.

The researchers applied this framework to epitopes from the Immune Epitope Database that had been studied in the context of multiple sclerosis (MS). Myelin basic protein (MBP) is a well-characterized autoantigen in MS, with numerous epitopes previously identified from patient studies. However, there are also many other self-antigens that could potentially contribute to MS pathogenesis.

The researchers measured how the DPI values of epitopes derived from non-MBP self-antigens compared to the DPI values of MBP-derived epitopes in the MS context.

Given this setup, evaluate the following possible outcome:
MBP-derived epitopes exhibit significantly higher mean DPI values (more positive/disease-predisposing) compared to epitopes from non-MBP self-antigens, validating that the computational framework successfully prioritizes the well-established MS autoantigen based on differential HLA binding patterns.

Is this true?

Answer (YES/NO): YES